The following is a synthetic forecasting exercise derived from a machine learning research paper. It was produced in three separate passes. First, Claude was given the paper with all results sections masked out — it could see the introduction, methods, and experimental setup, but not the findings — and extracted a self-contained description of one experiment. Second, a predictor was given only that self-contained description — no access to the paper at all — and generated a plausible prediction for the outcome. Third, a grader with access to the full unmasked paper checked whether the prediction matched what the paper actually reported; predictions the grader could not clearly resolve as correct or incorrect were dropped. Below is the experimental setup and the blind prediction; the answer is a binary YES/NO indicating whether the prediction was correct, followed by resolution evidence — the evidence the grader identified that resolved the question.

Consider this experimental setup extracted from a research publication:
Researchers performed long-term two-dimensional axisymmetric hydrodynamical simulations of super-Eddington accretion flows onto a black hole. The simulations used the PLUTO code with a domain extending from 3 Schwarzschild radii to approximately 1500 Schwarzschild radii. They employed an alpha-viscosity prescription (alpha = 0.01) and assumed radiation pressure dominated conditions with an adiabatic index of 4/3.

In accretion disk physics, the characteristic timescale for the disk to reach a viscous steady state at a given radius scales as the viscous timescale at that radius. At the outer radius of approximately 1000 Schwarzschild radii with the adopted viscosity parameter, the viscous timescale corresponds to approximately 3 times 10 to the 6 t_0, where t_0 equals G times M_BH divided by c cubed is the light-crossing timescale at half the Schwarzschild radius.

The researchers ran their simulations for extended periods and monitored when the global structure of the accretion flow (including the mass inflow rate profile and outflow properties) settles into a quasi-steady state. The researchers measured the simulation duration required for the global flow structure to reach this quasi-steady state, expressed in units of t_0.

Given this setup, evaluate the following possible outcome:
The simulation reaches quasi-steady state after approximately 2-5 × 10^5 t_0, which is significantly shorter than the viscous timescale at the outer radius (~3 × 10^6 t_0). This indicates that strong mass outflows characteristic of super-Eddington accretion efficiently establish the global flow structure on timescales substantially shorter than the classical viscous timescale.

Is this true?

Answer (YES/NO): NO